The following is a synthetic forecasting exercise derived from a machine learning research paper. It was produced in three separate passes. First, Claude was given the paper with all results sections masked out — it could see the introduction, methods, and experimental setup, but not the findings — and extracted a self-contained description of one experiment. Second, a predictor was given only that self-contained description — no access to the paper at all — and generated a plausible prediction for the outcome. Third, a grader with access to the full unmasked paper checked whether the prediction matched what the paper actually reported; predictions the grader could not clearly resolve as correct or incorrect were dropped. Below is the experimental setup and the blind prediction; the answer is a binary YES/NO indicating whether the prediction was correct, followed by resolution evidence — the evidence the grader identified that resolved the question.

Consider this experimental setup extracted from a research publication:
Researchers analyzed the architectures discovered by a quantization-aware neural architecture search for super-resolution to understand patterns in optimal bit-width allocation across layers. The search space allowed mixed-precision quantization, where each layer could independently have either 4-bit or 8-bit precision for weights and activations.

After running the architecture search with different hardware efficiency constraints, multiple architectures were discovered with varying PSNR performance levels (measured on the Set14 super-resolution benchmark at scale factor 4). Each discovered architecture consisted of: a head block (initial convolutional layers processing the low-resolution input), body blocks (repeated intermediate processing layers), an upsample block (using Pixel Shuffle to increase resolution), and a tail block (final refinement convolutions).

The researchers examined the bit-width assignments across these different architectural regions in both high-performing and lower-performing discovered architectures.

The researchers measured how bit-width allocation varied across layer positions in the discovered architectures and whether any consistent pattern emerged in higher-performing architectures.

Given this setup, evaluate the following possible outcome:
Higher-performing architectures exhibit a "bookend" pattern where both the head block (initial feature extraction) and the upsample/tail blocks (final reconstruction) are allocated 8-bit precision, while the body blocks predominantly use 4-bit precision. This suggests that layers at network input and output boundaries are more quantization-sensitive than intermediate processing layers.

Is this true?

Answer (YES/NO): NO